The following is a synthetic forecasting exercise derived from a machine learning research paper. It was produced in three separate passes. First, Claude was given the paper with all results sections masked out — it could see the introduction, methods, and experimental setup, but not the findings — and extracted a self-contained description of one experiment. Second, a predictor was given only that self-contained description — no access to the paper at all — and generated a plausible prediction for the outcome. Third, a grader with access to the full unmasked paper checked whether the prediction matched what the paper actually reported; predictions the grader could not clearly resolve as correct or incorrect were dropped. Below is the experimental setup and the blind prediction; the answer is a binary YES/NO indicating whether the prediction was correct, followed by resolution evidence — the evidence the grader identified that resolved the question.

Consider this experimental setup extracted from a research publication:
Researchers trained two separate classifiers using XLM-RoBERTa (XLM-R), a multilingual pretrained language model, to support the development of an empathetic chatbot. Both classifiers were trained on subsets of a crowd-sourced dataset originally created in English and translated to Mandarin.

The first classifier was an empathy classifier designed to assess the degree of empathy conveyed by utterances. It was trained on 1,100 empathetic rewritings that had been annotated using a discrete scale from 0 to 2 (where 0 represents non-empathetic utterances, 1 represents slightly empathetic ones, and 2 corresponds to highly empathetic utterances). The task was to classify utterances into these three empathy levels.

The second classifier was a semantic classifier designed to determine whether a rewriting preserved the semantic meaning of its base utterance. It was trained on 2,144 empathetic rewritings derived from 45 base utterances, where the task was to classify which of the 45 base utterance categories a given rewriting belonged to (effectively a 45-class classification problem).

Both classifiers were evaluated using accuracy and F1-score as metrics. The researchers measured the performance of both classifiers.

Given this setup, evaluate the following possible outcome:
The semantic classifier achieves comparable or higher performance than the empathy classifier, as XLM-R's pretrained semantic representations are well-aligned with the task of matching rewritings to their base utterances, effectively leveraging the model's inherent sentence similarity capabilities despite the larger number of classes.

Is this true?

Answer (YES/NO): YES